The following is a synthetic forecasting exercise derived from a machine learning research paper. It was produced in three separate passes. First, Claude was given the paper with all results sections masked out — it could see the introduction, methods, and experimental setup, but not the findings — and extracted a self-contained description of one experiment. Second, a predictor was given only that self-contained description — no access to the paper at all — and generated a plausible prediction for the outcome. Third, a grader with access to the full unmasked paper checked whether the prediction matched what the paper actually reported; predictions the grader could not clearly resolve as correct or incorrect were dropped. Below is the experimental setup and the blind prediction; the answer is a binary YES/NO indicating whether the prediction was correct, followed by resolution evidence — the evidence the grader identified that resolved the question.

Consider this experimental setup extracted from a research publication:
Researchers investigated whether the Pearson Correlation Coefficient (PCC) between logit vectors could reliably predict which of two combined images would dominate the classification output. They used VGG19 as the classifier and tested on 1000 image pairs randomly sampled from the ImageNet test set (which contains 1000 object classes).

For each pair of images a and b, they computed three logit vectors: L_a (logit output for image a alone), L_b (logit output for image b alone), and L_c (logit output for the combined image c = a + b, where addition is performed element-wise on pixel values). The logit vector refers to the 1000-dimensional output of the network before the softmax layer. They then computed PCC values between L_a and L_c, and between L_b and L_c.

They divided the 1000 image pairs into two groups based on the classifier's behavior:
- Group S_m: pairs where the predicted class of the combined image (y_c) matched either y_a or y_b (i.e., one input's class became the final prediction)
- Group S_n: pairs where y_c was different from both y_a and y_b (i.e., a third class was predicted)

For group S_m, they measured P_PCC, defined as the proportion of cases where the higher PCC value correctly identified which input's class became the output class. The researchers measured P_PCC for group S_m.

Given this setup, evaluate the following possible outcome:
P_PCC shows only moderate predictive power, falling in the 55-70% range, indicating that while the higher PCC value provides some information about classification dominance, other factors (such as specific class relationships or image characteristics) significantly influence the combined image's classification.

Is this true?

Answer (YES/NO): NO